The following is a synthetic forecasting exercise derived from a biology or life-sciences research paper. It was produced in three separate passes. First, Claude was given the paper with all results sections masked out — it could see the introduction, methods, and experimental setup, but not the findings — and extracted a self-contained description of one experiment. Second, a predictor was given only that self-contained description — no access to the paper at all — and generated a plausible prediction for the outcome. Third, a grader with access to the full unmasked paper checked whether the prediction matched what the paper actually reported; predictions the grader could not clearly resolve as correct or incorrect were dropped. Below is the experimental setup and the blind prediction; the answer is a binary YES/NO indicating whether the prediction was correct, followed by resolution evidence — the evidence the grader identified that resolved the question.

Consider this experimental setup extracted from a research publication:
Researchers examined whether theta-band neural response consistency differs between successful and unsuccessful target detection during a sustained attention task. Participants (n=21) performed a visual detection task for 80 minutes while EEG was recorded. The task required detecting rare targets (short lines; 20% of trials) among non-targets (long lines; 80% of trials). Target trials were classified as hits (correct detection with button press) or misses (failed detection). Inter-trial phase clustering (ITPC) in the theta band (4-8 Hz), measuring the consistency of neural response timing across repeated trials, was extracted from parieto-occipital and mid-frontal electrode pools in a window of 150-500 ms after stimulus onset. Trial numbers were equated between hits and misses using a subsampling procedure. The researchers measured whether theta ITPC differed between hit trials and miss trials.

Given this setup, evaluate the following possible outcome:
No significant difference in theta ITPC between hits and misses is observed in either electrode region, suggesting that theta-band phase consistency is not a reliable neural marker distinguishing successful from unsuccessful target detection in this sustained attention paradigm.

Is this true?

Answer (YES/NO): NO